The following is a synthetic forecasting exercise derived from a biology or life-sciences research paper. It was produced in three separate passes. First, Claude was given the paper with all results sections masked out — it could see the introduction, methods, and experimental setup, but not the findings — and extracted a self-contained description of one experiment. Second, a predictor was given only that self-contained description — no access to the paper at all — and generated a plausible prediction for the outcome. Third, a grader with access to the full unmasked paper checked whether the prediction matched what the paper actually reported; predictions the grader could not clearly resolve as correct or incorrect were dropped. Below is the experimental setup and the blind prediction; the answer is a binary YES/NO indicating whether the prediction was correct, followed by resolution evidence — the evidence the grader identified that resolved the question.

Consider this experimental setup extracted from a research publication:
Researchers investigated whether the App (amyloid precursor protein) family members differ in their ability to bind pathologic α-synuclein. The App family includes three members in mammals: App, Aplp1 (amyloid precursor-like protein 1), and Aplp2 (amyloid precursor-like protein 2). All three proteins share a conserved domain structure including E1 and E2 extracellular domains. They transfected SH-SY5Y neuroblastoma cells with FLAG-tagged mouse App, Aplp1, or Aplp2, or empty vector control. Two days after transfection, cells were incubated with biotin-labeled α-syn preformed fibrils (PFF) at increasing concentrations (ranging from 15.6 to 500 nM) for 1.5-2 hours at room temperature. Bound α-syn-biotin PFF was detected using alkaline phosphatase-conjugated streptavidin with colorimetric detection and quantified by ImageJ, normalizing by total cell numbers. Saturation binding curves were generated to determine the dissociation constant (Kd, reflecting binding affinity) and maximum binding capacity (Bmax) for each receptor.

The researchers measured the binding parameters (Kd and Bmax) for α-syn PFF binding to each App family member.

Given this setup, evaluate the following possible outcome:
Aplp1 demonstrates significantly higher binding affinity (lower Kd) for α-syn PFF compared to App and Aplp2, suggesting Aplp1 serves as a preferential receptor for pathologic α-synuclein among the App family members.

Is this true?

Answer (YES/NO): YES